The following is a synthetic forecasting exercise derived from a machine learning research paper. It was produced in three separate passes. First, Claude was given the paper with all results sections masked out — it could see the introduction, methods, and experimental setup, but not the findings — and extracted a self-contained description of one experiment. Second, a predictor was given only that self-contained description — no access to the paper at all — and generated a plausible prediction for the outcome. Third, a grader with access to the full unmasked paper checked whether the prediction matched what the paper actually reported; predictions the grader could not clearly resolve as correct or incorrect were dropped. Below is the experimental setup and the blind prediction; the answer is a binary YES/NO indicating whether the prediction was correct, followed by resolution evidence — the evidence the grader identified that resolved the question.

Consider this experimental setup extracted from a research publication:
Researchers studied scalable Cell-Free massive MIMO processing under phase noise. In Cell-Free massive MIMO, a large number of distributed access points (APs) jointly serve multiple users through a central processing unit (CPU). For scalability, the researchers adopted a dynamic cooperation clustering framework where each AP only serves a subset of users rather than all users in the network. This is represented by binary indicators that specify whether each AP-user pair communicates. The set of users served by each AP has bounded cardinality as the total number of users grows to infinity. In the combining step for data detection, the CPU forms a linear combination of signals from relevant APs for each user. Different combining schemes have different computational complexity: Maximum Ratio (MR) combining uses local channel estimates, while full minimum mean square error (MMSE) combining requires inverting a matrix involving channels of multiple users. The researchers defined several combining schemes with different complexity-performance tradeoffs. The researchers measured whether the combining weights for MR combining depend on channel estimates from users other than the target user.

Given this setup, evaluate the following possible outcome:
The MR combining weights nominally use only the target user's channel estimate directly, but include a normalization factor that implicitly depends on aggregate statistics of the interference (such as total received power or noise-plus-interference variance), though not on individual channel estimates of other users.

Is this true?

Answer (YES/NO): NO